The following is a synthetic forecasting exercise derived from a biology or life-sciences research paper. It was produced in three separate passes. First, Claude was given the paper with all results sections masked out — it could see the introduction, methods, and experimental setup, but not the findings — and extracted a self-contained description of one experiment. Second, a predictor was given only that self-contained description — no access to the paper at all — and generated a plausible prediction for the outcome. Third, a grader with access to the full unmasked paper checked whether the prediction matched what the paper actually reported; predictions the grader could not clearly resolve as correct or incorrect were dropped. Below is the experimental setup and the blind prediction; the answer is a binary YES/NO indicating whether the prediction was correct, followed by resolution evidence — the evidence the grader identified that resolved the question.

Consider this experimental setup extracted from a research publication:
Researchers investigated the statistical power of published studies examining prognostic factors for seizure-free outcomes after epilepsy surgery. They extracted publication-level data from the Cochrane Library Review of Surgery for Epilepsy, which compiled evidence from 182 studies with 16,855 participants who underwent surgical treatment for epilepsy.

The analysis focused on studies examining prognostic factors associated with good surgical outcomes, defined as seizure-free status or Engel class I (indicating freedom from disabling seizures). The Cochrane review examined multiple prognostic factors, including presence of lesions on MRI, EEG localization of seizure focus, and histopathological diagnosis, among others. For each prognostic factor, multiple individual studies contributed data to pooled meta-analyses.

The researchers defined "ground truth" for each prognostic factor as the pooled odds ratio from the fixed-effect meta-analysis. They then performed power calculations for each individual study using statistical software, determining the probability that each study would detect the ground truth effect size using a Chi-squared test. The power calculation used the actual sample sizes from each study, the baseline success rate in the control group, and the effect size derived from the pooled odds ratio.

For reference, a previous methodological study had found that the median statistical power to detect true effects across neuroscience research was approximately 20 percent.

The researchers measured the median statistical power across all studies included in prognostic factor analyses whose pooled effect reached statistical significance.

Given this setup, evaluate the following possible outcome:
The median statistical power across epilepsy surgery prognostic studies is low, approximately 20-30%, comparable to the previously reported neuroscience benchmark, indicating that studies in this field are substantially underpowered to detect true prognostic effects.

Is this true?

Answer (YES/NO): NO